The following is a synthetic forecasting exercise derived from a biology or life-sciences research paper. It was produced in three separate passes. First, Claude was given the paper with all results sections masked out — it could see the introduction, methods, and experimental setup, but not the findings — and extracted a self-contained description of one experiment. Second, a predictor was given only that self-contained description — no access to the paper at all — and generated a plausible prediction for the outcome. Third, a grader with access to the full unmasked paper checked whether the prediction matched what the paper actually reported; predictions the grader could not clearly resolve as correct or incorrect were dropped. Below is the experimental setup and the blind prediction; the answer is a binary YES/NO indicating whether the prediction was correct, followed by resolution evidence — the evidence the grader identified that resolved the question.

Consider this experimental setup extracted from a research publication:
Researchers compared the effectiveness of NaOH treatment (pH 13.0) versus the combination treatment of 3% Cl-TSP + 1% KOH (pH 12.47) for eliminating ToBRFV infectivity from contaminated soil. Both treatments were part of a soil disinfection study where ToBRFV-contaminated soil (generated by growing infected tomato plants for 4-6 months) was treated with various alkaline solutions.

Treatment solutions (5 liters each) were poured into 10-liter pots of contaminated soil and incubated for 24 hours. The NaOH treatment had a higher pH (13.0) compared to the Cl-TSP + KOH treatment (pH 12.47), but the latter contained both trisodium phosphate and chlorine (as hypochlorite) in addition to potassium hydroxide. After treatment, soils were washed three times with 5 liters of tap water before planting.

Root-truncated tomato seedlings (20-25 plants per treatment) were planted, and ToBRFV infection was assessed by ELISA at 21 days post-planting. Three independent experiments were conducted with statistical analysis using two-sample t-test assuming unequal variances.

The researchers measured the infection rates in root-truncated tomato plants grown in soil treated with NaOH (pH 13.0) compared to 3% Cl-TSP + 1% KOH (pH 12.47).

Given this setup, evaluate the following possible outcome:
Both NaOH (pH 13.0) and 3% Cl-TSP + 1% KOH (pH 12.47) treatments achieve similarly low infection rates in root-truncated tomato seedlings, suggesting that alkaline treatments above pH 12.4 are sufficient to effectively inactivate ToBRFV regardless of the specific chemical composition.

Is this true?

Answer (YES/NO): NO